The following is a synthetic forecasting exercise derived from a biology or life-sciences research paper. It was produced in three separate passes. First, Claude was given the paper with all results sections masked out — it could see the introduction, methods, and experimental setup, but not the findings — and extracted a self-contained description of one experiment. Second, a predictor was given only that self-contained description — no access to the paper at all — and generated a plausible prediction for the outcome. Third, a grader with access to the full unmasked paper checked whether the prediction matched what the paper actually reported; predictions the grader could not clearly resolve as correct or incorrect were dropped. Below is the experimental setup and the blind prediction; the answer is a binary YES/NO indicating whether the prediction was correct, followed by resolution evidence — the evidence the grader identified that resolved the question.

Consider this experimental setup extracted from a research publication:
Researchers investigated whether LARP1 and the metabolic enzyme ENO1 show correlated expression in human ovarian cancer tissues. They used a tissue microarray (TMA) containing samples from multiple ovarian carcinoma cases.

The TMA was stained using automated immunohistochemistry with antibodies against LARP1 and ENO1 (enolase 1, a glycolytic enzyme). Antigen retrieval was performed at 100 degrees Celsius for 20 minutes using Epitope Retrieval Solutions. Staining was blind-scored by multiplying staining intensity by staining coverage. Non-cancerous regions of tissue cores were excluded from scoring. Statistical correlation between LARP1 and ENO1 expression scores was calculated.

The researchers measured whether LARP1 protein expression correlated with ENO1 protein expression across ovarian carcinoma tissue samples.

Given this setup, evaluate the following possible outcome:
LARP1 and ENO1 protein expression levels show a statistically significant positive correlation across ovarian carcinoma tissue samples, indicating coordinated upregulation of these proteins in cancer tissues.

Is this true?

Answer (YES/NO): YES